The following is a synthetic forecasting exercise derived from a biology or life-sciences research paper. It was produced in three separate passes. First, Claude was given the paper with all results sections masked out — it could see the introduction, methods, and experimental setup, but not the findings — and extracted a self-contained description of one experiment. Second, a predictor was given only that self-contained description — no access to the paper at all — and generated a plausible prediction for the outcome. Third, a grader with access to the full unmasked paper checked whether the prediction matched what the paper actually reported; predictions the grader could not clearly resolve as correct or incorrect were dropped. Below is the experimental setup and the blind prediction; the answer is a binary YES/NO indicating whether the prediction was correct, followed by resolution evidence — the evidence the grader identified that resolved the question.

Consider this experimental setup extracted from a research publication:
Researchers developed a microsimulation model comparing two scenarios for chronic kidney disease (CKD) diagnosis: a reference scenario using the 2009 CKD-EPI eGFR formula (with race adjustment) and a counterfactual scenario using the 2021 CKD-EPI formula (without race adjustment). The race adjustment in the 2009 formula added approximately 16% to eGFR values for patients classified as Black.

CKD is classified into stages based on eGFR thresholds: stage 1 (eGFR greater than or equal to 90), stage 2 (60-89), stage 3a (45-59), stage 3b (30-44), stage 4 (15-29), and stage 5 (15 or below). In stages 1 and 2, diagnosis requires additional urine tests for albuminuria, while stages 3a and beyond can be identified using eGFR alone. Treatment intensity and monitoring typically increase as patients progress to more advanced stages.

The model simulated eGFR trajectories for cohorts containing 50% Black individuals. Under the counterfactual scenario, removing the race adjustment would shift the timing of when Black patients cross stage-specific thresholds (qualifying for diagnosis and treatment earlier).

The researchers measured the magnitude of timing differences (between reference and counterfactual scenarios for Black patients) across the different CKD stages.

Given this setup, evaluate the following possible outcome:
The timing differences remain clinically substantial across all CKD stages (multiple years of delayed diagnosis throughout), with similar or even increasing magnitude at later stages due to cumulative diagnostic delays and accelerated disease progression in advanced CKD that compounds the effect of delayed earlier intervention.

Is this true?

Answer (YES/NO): NO